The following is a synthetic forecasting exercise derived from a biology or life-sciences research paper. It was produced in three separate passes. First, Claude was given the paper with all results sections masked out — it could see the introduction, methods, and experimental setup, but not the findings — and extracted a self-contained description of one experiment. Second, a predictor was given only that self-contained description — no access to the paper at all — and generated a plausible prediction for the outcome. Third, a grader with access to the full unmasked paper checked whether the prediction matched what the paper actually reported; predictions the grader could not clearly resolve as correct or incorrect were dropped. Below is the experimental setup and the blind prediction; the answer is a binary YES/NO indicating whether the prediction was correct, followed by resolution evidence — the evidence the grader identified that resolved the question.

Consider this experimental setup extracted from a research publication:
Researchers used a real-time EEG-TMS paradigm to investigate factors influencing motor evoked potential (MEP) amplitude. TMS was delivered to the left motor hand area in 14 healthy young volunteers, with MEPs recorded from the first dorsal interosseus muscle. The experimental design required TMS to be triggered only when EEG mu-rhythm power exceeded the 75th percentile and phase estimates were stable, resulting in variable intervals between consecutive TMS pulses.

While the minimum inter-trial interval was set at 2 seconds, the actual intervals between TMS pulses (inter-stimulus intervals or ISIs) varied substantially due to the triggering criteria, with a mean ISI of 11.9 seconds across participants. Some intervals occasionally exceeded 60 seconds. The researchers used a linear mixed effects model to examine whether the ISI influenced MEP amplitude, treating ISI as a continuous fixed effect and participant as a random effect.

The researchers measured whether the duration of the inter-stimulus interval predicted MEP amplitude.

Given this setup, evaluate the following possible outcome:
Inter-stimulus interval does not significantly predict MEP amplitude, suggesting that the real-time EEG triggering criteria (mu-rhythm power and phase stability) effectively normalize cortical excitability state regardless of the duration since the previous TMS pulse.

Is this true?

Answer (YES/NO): NO